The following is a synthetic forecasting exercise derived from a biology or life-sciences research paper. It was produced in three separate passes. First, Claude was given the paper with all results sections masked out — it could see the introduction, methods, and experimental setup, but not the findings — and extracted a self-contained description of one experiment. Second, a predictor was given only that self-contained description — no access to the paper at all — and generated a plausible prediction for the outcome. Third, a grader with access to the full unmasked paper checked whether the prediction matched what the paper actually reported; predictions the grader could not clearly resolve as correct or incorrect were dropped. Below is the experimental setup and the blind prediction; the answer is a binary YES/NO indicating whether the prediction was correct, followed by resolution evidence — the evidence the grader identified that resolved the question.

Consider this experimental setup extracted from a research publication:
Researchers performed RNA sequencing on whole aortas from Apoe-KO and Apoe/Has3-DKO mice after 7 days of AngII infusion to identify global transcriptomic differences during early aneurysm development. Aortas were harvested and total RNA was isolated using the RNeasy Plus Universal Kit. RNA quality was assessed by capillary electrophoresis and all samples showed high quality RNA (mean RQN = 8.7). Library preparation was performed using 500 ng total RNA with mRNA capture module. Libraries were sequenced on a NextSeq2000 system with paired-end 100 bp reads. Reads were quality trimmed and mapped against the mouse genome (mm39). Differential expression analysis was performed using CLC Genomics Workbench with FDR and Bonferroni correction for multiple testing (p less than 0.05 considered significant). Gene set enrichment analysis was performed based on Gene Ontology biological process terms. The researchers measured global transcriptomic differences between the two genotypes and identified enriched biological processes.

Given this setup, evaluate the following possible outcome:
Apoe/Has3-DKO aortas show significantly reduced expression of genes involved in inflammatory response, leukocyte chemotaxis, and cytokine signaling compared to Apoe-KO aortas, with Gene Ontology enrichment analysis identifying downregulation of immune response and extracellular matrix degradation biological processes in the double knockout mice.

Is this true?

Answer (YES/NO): NO